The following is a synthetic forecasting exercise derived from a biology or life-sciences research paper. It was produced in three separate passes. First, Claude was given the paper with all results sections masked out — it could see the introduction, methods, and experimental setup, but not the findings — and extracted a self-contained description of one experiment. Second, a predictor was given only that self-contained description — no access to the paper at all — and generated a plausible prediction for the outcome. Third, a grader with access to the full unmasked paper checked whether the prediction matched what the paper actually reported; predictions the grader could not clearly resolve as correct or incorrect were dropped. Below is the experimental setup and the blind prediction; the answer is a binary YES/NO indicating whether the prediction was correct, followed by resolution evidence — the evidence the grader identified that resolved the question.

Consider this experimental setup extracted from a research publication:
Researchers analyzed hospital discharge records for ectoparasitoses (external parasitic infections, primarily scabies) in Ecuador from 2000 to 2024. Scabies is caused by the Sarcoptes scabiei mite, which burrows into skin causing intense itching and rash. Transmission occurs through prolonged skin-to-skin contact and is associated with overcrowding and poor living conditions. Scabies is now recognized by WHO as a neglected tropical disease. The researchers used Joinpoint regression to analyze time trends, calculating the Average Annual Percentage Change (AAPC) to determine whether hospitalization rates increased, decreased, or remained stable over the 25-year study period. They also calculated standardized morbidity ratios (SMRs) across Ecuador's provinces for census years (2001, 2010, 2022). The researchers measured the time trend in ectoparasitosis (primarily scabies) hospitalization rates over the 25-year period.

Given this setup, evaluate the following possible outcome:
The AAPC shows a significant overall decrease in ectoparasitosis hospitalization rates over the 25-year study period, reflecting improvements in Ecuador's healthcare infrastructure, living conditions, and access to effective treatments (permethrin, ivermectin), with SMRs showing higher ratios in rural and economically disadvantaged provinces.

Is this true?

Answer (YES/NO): NO